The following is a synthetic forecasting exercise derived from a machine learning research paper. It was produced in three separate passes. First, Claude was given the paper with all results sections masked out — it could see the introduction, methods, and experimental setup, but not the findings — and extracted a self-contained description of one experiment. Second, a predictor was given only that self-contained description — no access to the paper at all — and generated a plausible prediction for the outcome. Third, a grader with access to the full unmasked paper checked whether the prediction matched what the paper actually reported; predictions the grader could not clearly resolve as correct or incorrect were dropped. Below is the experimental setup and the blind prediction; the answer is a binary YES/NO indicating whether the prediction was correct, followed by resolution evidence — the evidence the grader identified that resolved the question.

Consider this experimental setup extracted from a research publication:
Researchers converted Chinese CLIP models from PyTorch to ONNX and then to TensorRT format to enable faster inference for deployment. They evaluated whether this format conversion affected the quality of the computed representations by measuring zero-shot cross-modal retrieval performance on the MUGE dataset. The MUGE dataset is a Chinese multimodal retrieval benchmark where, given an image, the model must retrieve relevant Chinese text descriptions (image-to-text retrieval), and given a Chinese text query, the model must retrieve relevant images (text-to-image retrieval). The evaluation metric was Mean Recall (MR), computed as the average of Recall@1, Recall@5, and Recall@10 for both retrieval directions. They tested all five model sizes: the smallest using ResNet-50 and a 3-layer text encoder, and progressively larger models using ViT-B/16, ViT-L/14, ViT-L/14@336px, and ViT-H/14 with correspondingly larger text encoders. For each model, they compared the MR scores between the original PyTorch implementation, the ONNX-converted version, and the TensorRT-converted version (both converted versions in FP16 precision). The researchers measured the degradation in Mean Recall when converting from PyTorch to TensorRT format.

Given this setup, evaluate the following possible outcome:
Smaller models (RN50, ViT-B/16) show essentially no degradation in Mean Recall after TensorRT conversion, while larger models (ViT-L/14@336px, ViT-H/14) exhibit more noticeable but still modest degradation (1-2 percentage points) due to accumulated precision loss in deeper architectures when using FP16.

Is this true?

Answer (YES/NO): NO